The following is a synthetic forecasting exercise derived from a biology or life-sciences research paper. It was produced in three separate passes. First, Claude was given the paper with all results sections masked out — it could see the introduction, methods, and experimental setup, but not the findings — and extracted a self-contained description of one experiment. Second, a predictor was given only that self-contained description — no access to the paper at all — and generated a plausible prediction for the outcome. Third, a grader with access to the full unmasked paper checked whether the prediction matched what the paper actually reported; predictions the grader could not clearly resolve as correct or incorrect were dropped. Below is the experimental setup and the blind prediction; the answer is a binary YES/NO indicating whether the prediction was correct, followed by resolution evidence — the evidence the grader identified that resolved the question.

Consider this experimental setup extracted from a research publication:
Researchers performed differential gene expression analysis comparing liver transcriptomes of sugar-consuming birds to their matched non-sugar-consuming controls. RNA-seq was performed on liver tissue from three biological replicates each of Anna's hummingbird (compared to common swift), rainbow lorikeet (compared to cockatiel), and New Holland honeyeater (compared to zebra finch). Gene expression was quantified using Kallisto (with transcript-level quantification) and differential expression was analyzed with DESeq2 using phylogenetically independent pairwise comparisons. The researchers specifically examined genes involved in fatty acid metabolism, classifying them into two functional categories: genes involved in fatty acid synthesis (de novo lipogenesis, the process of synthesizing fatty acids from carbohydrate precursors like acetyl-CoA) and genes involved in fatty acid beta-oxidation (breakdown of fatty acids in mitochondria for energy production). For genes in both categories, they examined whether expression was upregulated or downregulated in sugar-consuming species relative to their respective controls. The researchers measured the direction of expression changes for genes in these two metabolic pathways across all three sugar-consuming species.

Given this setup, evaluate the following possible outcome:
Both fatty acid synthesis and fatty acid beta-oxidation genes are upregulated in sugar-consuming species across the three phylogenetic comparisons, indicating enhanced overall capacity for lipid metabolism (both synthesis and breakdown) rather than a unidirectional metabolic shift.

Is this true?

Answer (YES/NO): NO